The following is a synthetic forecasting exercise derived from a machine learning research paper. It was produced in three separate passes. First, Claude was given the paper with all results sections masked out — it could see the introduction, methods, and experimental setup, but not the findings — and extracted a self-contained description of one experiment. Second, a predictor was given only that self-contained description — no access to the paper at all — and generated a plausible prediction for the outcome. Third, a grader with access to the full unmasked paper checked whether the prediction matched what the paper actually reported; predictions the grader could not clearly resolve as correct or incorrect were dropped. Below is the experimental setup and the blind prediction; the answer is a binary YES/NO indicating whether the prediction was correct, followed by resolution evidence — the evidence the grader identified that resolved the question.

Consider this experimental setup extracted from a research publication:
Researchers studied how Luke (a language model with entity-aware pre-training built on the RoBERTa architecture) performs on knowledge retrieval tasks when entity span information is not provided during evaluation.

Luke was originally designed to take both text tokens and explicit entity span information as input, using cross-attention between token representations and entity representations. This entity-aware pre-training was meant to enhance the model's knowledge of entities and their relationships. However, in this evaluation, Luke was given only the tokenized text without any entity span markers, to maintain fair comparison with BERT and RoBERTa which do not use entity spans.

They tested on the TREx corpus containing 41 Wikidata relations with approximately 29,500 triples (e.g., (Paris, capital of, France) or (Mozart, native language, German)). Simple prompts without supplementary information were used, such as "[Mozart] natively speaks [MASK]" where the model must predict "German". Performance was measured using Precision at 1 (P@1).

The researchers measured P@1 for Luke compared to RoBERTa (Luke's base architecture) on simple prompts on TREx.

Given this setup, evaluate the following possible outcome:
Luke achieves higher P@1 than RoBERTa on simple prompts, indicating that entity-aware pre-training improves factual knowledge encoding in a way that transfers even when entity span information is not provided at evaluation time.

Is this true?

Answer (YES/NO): YES